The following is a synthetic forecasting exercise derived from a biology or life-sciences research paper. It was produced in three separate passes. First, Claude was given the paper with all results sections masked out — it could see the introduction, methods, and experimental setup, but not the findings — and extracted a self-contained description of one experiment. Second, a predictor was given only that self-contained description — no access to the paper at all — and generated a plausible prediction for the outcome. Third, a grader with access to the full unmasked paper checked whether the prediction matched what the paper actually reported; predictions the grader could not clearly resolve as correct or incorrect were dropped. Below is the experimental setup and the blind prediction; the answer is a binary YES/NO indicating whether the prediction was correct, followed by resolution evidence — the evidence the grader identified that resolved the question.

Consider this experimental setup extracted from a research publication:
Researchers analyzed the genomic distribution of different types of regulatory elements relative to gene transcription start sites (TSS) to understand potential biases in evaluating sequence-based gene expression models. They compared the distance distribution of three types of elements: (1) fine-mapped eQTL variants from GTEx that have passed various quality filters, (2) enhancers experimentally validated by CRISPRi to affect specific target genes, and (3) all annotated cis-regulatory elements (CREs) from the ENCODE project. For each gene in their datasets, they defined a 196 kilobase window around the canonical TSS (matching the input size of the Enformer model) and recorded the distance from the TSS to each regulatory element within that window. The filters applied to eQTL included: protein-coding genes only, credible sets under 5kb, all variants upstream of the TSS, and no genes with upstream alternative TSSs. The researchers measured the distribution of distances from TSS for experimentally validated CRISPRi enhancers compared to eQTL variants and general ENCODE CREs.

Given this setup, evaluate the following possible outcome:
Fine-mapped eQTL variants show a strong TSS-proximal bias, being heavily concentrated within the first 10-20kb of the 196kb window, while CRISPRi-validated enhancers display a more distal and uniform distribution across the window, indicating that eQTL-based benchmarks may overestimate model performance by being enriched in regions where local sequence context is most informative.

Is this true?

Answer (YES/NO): NO